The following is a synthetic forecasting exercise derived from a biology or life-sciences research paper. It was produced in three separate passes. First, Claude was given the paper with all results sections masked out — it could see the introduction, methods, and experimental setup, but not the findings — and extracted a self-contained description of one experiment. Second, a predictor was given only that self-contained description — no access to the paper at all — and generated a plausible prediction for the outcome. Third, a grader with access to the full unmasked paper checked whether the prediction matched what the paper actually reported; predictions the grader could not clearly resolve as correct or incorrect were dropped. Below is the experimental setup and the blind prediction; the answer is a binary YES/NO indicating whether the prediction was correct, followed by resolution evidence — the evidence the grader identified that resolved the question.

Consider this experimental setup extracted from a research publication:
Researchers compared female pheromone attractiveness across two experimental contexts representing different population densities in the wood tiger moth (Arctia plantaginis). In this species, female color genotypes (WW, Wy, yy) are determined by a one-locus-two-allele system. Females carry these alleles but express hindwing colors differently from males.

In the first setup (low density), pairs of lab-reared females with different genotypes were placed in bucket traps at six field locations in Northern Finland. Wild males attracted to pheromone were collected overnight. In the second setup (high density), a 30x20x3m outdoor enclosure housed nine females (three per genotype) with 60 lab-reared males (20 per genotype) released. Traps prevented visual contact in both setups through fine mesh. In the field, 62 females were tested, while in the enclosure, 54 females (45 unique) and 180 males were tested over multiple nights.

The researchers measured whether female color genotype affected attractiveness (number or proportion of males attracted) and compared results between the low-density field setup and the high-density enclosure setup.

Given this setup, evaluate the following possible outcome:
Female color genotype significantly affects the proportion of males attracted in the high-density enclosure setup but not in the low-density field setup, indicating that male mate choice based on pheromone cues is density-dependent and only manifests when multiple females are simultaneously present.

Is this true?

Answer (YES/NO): NO